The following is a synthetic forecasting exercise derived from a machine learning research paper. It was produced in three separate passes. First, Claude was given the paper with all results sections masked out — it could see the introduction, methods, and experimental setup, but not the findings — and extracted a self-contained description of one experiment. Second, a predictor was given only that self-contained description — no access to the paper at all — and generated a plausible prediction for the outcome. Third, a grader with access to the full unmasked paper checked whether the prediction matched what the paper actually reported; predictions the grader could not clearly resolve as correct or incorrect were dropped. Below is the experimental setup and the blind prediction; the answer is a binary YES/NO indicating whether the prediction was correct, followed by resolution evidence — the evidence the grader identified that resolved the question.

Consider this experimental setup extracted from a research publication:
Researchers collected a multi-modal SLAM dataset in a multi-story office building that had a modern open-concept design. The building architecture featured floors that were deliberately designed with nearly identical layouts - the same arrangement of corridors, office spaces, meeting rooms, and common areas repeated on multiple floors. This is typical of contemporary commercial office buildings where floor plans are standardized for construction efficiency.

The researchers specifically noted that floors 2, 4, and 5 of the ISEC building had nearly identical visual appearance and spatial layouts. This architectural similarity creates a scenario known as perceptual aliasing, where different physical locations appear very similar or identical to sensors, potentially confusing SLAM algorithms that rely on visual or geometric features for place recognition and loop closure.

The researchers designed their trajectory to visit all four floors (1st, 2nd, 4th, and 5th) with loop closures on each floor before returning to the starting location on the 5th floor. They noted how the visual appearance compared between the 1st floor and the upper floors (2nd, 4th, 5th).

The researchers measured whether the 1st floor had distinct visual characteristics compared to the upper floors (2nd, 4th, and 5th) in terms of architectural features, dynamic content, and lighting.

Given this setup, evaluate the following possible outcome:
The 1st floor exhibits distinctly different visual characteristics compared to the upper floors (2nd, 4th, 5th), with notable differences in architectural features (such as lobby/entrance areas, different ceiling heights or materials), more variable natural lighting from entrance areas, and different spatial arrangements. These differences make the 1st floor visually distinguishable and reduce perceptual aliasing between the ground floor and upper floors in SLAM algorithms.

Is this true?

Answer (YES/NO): YES